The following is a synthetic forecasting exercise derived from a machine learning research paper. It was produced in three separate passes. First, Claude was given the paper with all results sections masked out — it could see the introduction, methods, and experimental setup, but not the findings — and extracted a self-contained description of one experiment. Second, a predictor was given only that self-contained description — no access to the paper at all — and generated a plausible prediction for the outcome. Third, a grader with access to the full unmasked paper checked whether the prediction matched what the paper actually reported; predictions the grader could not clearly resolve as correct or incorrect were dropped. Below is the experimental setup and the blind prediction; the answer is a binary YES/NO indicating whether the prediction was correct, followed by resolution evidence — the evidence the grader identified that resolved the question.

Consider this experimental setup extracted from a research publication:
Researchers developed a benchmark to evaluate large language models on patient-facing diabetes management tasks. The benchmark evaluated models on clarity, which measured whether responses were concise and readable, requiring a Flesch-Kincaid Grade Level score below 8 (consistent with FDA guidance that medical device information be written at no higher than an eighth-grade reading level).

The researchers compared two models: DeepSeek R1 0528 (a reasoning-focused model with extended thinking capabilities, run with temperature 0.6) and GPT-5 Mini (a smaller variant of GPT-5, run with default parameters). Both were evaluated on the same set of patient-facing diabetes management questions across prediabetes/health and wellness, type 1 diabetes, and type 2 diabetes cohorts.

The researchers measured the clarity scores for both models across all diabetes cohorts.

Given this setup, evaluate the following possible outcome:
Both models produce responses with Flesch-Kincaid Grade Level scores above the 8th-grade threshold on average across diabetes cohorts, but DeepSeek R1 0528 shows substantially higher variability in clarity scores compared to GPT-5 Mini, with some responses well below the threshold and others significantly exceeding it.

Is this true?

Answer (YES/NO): NO